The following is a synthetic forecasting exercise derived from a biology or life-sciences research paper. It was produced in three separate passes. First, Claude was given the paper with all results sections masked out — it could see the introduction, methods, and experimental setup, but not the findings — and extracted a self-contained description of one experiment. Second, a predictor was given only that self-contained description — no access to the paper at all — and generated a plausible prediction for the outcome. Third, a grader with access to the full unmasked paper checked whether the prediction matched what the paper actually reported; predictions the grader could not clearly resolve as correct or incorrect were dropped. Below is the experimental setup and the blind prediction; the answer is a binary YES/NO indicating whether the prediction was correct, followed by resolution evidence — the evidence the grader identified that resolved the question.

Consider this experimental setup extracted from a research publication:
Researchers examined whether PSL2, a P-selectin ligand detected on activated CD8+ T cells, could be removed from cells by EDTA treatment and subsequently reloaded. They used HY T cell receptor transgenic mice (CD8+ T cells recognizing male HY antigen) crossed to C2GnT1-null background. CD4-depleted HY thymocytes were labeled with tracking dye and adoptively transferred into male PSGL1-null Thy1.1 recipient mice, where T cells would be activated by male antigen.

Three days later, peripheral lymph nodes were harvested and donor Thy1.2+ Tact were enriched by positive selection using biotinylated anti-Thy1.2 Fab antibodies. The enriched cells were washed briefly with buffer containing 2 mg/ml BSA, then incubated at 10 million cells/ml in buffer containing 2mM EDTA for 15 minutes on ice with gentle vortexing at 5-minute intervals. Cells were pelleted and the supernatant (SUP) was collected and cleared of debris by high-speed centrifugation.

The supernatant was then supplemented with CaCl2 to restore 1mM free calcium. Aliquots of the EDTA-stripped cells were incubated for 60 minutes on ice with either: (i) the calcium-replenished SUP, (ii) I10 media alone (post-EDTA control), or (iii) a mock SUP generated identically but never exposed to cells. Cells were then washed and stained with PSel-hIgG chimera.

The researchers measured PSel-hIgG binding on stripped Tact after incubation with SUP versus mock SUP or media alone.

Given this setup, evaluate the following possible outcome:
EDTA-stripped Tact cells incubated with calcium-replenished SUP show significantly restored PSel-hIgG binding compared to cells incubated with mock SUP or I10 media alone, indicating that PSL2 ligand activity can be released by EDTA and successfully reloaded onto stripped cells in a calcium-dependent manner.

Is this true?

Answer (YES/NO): YES